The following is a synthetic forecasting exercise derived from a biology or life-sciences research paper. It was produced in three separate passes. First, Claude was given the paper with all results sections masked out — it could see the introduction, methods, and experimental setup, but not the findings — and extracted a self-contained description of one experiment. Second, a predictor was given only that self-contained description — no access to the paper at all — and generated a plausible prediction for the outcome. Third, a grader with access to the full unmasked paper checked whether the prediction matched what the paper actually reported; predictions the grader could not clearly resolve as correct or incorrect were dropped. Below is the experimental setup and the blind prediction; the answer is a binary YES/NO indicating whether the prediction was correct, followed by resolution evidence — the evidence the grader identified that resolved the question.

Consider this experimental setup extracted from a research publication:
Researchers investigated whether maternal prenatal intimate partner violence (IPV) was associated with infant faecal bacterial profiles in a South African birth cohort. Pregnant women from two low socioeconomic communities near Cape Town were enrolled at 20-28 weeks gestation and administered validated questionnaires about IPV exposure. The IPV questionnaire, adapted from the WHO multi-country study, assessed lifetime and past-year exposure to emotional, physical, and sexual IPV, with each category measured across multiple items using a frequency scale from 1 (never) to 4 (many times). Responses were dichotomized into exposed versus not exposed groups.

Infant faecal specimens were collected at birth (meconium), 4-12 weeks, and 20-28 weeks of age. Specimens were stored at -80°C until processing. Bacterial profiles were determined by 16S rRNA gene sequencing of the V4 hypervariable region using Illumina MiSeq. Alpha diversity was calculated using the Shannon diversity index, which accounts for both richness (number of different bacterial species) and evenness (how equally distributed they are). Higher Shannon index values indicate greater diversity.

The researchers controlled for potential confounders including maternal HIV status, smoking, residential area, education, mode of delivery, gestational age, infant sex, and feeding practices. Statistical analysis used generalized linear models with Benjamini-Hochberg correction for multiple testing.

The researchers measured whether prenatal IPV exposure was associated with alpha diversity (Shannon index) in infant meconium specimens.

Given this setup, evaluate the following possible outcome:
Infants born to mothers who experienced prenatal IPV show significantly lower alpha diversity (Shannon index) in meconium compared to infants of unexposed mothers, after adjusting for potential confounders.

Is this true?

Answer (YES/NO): NO